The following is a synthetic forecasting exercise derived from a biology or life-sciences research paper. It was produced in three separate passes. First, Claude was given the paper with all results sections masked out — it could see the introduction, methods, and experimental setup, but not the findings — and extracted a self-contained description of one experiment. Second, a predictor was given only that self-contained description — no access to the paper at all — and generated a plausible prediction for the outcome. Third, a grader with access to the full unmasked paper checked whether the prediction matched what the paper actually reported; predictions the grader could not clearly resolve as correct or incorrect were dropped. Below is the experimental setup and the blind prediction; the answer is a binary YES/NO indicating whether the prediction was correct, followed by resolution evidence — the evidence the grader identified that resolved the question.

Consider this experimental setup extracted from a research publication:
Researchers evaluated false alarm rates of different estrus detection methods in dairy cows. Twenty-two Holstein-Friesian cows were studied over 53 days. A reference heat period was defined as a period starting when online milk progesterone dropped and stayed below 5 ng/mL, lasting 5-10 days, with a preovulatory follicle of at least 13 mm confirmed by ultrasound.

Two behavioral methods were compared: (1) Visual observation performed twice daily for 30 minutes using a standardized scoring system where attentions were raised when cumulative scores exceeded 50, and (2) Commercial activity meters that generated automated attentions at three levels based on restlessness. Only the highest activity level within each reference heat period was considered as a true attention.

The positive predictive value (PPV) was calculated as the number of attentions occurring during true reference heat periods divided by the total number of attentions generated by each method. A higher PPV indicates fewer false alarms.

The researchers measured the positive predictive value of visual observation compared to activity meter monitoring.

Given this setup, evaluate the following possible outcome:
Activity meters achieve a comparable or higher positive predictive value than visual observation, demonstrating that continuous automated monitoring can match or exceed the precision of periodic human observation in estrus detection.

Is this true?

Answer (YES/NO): NO